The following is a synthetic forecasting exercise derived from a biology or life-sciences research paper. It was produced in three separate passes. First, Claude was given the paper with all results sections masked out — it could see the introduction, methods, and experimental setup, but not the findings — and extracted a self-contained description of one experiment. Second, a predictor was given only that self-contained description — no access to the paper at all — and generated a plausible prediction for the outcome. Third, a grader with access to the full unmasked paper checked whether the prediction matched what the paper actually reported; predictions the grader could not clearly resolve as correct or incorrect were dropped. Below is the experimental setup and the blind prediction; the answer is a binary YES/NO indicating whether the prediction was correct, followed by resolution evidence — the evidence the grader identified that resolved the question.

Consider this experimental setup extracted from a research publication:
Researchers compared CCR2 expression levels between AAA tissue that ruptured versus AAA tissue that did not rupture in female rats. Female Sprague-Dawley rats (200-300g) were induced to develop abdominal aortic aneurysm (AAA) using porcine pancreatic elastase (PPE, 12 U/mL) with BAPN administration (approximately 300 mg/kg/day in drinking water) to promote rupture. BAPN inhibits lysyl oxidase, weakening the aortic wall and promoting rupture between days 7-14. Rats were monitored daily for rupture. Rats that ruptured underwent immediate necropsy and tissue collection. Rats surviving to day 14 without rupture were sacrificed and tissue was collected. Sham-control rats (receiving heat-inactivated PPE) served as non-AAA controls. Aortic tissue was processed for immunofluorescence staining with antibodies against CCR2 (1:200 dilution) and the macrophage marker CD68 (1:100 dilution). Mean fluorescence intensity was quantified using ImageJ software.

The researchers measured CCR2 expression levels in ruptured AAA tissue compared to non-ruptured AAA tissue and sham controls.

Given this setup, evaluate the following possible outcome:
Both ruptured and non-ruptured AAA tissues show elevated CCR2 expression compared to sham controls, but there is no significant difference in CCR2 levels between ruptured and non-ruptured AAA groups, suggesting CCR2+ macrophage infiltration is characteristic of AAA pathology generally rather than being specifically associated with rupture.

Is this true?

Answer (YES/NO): NO